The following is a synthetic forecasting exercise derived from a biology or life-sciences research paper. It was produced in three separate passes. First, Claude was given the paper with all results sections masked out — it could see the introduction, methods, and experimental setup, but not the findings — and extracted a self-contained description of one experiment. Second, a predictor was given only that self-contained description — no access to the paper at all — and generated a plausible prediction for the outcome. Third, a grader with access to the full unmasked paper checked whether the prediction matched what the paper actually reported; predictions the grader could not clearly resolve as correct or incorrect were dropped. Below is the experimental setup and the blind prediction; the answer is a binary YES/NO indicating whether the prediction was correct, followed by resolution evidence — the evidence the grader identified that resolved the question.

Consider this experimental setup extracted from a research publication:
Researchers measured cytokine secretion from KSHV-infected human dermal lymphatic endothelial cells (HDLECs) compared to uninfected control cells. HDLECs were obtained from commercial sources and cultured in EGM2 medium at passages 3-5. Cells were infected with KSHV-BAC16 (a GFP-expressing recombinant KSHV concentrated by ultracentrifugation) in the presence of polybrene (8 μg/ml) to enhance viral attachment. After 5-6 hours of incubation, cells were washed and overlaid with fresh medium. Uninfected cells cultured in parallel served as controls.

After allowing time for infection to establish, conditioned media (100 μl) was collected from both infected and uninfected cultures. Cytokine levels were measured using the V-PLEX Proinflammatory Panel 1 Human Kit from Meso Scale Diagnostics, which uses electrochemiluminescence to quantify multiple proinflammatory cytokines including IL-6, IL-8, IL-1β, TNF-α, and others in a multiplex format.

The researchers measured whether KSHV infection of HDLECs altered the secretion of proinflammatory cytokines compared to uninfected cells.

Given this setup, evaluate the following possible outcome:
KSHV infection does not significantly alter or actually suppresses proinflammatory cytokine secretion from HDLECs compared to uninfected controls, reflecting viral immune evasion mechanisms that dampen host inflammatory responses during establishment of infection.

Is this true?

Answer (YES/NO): NO